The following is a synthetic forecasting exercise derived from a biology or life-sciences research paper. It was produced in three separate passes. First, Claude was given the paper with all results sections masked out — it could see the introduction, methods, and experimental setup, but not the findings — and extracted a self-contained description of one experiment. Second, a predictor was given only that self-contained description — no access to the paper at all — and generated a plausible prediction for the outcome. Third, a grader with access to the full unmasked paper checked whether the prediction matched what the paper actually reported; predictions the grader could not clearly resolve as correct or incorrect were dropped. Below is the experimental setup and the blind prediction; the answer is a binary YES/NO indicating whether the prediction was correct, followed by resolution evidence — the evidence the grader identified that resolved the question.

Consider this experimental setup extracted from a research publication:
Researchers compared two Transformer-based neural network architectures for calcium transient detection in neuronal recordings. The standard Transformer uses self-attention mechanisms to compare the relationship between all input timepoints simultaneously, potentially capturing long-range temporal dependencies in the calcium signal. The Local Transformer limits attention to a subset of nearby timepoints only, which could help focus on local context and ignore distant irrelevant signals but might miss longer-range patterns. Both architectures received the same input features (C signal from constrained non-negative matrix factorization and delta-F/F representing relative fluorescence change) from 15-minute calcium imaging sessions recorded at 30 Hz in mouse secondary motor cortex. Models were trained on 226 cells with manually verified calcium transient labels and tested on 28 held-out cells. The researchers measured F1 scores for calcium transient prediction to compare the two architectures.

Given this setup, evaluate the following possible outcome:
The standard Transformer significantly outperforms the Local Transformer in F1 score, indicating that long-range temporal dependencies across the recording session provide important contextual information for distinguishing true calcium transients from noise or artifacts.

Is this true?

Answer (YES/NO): NO